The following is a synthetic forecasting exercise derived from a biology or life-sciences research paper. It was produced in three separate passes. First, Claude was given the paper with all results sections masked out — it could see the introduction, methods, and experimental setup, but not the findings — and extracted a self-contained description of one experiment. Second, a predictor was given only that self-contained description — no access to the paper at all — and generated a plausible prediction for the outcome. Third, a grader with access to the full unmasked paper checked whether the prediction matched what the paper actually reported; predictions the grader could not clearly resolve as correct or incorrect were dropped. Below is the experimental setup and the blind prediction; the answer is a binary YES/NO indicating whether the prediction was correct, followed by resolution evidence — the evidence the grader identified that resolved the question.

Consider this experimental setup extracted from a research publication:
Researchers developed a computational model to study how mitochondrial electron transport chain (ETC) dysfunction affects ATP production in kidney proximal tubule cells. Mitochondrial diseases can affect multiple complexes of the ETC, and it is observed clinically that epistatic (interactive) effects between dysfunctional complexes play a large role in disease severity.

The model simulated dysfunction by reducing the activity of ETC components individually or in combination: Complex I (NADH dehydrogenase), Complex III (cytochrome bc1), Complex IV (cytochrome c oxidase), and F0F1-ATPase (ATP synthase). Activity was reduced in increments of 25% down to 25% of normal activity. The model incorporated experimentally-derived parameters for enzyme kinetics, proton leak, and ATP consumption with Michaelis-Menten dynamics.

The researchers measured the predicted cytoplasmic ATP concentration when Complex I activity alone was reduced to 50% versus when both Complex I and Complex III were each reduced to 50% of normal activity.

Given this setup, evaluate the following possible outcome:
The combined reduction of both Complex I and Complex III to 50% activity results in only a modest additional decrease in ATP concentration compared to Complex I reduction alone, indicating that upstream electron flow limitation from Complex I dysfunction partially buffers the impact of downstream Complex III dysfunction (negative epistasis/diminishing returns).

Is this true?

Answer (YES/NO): NO